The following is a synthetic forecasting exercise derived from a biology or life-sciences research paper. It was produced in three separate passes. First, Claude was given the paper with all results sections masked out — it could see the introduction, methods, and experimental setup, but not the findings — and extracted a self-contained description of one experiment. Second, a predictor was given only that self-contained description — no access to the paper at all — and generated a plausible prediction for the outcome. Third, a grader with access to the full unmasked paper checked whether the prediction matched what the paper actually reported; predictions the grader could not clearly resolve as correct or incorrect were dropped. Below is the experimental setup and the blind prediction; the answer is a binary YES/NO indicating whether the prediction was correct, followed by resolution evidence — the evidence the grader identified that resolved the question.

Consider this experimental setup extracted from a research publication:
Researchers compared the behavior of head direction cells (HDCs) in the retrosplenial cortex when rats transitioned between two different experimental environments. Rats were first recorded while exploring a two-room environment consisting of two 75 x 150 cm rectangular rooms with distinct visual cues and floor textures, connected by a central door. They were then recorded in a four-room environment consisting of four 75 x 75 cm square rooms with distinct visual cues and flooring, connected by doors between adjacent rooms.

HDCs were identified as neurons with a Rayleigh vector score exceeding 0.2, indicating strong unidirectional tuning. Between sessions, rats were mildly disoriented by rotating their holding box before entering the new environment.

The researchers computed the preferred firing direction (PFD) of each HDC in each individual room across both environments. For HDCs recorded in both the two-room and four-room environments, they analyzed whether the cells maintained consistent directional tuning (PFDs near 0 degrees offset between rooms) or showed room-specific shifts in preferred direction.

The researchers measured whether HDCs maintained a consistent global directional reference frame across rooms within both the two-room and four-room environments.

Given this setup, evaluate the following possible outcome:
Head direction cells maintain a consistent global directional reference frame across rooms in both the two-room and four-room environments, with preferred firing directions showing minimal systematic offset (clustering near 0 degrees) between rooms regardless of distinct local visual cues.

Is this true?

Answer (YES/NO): YES